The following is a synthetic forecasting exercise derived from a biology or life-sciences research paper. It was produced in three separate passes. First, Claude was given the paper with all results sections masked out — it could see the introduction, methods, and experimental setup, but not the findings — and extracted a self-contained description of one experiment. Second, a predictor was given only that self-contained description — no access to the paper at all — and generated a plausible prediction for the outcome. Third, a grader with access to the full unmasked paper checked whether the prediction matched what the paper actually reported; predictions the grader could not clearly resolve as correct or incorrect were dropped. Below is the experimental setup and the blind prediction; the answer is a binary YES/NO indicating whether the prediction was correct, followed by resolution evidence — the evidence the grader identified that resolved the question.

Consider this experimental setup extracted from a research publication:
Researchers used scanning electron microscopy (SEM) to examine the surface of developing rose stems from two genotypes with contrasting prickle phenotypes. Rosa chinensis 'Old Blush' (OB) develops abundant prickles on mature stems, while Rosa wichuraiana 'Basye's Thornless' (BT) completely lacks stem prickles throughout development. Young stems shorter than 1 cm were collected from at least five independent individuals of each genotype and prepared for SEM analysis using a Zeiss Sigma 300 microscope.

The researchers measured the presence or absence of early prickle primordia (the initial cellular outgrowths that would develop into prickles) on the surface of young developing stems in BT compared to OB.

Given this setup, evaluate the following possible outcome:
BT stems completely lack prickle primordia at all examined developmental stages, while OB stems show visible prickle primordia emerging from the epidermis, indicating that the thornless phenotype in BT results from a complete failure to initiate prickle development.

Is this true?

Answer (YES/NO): YES